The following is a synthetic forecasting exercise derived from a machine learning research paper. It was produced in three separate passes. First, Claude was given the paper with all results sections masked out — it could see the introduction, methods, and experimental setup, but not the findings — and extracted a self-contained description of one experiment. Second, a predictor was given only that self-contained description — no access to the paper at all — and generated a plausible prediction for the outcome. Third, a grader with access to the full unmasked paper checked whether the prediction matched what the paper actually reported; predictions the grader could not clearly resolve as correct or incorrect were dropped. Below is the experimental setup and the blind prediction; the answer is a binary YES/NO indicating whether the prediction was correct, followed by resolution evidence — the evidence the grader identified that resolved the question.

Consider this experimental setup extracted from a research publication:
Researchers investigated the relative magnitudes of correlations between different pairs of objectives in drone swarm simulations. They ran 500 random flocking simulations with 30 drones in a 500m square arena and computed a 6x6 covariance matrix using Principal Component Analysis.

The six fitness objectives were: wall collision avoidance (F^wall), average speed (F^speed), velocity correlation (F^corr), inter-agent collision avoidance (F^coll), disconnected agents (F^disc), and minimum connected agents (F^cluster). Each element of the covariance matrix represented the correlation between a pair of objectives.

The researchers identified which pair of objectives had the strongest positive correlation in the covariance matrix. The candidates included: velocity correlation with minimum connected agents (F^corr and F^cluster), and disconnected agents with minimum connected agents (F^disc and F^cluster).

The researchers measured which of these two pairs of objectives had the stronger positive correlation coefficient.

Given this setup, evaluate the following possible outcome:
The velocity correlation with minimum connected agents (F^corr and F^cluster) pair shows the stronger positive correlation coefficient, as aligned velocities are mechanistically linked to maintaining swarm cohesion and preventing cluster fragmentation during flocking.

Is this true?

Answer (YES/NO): NO